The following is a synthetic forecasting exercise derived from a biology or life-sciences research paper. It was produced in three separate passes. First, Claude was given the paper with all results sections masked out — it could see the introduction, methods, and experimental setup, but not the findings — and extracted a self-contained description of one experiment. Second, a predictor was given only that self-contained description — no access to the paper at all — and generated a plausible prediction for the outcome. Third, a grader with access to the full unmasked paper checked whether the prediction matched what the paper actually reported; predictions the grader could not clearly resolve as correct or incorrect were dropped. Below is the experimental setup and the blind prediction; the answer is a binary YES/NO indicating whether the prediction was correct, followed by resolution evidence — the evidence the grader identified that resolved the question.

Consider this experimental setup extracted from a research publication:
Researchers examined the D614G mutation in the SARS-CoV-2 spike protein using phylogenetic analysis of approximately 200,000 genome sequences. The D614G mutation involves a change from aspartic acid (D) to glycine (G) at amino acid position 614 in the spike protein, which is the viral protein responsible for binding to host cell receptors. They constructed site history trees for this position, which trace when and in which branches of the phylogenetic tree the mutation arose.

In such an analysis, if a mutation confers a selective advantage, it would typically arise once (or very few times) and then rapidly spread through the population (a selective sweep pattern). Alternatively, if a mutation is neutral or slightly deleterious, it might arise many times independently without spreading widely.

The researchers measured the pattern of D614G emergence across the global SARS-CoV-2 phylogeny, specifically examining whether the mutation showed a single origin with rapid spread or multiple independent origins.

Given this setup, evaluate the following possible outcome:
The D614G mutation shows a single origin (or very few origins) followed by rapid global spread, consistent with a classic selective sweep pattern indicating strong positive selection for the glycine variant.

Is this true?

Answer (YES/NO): NO